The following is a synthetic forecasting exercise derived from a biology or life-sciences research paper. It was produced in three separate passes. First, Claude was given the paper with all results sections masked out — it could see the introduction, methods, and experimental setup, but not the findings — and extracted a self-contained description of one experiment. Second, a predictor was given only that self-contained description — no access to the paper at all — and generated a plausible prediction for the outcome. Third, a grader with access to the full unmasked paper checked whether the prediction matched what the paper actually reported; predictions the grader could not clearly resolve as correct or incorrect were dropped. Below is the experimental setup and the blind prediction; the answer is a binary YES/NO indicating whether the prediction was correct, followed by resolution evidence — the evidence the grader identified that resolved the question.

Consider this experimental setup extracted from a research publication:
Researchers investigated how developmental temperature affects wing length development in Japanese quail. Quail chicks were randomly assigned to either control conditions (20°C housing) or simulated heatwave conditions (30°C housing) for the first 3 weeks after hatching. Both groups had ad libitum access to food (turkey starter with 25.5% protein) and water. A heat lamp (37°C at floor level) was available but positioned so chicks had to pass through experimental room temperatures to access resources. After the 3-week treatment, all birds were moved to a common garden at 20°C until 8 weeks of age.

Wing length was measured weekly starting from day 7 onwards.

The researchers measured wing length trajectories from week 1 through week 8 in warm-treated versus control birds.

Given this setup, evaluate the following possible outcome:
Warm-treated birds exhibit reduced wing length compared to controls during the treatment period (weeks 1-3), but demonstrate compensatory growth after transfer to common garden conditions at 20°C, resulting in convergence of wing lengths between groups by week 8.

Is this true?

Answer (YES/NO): NO